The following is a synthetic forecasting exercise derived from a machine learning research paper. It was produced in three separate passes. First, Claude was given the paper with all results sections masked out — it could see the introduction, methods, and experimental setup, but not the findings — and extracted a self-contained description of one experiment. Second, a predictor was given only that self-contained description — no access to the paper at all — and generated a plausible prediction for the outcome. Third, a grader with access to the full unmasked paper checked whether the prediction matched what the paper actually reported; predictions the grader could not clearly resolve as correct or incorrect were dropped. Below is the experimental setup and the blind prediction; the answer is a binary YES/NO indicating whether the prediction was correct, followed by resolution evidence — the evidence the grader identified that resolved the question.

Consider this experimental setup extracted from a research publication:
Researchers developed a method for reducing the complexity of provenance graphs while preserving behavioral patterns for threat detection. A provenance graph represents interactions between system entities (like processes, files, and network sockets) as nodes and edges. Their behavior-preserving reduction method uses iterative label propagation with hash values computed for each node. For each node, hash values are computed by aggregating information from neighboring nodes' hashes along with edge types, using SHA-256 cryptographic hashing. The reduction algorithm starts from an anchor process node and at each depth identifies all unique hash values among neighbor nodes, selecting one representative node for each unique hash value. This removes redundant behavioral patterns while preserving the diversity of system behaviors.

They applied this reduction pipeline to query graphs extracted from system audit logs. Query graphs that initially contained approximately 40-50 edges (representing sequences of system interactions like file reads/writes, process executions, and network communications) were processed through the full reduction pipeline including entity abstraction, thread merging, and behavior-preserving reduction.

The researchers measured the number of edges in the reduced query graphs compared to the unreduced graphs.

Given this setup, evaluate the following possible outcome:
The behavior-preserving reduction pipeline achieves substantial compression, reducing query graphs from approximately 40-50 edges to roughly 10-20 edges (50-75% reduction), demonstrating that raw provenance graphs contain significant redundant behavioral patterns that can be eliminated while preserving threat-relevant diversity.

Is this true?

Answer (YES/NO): YES